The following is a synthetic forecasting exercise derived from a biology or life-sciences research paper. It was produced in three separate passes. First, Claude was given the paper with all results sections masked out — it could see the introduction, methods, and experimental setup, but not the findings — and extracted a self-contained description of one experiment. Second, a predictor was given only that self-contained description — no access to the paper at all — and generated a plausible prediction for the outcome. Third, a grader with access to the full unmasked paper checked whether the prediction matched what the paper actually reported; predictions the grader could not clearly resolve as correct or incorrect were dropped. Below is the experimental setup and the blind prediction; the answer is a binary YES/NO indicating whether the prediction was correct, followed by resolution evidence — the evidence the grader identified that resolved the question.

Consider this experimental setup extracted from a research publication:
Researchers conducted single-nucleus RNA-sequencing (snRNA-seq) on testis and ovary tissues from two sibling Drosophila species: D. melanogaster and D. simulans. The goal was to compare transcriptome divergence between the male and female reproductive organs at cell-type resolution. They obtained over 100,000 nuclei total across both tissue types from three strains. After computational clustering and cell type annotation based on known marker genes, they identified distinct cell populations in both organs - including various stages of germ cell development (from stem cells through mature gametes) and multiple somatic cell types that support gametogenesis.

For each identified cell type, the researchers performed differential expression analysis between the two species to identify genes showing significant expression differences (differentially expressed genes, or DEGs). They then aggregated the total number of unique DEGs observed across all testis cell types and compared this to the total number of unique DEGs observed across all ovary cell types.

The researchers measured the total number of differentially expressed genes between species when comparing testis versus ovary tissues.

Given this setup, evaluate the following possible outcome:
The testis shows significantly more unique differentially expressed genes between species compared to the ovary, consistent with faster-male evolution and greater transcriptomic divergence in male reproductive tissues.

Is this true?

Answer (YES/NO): YES